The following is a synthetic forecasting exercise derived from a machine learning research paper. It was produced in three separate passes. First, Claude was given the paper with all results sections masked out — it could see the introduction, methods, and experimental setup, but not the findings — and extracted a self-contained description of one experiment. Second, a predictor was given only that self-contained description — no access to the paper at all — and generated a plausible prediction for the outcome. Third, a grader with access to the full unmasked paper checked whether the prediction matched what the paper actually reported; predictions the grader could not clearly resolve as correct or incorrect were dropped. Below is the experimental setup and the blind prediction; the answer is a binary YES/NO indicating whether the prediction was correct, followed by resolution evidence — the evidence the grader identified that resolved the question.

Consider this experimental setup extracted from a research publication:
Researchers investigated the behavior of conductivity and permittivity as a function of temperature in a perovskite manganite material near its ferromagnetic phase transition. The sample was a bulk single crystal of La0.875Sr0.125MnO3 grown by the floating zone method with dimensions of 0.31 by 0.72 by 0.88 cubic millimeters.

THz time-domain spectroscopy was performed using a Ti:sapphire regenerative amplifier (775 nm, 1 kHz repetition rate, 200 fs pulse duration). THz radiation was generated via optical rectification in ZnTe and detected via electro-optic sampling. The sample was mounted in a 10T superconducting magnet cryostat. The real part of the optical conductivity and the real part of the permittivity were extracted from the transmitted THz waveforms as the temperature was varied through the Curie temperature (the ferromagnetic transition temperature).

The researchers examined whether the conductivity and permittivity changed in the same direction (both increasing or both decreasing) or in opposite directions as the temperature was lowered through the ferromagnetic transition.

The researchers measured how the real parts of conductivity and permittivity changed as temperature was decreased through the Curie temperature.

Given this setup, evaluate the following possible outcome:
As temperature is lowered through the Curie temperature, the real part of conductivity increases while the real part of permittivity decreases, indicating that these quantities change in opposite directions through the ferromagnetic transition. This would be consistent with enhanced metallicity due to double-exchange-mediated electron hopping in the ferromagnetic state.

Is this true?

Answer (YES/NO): NO